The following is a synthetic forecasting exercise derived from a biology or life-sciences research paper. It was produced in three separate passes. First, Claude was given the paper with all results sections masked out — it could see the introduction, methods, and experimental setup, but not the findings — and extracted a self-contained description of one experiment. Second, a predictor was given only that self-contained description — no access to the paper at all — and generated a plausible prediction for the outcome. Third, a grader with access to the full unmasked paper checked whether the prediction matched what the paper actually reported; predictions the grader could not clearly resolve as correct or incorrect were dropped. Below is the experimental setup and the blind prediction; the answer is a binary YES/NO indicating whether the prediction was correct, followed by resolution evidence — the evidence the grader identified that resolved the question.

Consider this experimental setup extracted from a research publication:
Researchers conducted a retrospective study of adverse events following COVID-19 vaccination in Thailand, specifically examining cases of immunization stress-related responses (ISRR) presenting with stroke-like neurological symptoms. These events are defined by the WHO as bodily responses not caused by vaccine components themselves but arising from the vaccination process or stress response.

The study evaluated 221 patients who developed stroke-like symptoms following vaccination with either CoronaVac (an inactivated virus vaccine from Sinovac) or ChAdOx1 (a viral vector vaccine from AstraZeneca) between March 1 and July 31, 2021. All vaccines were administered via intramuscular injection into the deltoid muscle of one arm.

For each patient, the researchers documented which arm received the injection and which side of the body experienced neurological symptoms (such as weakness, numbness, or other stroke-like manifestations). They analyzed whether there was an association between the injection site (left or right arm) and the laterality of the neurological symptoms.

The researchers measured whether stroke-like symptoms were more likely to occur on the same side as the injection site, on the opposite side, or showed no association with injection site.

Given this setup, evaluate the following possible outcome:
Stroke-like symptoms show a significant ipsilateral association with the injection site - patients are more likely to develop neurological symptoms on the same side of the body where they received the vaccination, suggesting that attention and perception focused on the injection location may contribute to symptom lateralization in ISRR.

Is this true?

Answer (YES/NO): YES